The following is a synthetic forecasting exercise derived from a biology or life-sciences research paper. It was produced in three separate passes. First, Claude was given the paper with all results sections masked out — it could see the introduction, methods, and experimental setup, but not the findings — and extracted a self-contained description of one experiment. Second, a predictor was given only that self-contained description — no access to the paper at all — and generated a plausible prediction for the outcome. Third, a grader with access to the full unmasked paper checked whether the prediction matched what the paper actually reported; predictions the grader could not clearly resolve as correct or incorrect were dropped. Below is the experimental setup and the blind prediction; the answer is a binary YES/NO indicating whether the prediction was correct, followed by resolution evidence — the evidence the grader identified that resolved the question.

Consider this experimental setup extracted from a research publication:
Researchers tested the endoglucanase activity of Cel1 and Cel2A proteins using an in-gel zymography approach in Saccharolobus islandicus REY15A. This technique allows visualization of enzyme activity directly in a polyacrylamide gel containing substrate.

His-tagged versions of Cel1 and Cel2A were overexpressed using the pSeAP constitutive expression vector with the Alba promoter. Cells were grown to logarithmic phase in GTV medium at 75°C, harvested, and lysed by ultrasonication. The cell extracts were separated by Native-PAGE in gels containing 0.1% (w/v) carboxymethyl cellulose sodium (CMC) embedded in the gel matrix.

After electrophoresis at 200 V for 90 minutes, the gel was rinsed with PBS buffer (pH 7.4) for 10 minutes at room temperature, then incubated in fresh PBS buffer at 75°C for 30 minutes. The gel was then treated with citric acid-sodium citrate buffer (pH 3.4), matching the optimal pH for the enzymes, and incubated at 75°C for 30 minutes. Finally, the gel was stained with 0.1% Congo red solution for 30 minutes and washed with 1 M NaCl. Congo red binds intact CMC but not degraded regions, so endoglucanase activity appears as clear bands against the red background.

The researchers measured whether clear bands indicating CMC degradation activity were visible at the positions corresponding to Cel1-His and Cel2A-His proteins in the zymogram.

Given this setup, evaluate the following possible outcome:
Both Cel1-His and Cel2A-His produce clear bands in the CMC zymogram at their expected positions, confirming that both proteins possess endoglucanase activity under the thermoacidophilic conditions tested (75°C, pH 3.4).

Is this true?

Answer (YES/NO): NO